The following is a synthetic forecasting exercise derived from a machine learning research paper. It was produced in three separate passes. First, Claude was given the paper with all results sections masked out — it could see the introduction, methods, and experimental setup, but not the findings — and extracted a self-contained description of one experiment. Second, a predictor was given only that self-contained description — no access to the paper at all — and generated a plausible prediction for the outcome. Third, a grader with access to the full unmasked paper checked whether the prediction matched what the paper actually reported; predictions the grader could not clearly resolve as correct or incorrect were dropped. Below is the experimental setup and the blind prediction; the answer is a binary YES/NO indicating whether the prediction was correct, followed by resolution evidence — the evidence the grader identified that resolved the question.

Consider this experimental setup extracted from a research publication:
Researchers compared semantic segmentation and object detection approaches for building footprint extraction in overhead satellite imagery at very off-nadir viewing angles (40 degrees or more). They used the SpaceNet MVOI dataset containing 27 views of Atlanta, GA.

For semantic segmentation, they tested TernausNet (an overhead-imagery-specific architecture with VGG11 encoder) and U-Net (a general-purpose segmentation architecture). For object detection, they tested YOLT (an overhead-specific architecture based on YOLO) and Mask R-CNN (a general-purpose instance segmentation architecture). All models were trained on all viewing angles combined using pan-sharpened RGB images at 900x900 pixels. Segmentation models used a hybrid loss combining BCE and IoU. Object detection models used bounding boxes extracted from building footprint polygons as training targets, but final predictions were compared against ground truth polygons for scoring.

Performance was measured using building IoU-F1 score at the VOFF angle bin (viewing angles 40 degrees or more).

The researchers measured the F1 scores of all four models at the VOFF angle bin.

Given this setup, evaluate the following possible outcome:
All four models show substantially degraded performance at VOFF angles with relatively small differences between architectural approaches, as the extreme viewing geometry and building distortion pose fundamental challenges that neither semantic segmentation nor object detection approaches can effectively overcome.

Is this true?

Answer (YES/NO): NO